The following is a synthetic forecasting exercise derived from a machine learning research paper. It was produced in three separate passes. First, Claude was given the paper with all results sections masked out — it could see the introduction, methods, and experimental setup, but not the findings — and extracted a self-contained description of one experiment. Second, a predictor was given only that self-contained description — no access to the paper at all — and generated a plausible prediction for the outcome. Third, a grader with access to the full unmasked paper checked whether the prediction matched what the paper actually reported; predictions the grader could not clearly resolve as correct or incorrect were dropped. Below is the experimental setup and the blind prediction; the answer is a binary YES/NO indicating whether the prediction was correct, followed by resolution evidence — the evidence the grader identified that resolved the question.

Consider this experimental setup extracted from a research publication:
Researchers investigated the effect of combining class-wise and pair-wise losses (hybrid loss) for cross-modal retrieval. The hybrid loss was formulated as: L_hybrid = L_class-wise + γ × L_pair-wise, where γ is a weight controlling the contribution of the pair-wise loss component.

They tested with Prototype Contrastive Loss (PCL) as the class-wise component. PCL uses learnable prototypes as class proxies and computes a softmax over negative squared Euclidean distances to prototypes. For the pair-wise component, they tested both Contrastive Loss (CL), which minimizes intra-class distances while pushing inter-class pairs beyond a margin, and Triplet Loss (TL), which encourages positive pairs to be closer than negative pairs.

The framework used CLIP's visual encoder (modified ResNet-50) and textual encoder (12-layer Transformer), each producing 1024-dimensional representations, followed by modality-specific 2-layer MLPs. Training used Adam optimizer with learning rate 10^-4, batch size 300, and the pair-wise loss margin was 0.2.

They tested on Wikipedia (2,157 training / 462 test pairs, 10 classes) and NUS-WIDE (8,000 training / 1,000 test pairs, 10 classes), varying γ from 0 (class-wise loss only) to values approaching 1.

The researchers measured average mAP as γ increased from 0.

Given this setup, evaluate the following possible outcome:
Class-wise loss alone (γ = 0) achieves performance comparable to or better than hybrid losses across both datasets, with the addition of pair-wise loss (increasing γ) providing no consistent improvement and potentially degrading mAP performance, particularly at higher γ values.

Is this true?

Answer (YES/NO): YES